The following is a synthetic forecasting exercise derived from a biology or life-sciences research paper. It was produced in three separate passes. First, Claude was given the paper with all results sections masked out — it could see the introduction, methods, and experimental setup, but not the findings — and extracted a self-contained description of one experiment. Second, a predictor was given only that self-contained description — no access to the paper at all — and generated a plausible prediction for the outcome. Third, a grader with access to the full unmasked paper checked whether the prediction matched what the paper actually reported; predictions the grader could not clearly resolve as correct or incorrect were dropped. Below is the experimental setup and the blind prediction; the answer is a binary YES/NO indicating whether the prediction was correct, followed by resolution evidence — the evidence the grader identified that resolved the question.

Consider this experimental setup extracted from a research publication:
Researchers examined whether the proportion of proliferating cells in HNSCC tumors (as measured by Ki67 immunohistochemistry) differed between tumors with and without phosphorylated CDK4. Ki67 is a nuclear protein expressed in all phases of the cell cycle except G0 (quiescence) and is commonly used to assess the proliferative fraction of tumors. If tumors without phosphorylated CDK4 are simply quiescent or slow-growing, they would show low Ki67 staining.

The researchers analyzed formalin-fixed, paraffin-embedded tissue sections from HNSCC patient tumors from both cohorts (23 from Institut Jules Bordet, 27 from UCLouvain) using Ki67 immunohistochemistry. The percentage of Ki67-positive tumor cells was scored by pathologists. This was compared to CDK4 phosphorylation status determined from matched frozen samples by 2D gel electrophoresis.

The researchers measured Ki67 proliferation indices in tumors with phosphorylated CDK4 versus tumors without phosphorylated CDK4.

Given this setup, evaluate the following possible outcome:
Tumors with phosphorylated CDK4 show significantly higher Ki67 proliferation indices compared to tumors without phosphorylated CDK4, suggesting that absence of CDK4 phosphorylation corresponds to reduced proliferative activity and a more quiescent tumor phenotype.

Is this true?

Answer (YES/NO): NO